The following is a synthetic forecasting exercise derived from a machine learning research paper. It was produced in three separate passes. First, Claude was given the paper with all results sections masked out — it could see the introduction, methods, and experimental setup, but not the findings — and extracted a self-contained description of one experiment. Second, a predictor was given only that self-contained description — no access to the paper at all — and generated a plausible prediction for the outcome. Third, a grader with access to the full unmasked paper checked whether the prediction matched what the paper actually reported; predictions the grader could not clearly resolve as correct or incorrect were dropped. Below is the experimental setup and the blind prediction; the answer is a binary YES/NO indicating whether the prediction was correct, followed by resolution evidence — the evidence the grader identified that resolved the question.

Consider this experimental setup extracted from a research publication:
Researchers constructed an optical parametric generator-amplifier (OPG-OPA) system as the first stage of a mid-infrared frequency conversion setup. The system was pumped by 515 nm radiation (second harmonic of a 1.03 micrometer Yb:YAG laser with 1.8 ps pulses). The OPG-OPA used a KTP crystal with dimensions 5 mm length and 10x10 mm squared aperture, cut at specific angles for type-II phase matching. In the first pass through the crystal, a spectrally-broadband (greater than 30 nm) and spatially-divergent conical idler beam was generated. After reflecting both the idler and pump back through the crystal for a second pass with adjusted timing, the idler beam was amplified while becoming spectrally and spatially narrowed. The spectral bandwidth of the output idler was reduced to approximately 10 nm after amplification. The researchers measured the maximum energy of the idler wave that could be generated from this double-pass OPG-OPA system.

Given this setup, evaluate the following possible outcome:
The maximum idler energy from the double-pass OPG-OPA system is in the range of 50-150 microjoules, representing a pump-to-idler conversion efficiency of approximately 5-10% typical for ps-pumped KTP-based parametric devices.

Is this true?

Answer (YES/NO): NO